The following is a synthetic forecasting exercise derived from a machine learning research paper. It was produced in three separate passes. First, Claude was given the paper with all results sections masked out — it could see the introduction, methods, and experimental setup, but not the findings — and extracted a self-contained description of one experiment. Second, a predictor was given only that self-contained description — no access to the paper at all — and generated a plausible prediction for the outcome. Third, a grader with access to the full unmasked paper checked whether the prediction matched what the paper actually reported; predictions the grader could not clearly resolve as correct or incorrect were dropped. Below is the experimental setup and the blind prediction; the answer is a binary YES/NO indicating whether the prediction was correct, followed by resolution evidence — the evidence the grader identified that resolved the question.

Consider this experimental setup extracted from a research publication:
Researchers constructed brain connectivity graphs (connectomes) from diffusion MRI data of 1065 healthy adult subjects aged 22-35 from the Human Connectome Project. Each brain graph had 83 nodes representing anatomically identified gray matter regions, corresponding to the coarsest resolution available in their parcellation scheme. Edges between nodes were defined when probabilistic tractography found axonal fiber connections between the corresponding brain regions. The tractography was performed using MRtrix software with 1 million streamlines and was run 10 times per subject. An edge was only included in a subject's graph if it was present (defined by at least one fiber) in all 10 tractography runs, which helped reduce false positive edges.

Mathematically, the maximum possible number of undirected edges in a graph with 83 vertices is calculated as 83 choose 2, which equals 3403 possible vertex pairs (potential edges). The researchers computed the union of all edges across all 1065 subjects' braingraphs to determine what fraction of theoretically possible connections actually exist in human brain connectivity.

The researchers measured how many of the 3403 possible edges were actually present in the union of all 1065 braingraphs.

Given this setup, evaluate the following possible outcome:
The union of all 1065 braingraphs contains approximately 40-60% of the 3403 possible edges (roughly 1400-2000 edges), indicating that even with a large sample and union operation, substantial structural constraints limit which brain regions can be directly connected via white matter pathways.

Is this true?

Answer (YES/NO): YES